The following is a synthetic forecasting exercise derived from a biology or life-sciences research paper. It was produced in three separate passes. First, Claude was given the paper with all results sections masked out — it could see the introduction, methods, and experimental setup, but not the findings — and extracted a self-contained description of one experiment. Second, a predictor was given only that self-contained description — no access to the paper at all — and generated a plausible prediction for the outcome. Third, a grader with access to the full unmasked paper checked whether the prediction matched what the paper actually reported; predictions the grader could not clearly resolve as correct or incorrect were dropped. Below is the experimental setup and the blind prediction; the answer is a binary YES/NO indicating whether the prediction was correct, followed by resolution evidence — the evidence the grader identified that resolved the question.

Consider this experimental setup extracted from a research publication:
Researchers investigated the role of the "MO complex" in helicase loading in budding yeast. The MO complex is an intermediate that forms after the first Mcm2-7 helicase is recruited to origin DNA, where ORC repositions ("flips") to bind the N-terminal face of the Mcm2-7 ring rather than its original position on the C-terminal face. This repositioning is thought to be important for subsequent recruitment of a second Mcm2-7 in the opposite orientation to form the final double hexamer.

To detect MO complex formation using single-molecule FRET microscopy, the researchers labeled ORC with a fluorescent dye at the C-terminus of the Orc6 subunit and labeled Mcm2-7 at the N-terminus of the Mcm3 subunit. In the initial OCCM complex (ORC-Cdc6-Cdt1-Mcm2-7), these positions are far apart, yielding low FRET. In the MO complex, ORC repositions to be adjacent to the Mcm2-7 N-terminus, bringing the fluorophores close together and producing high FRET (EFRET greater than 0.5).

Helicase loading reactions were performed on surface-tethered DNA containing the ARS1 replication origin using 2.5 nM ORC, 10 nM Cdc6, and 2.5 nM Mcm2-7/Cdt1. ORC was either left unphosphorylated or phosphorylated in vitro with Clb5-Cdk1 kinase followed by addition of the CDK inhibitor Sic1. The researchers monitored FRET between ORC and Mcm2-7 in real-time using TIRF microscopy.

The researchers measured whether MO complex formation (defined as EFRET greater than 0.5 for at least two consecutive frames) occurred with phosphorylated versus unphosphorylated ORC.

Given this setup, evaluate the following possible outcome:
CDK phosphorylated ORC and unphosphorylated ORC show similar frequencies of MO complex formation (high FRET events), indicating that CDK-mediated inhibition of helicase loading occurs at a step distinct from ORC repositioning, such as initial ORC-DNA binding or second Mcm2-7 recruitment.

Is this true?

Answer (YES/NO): NO